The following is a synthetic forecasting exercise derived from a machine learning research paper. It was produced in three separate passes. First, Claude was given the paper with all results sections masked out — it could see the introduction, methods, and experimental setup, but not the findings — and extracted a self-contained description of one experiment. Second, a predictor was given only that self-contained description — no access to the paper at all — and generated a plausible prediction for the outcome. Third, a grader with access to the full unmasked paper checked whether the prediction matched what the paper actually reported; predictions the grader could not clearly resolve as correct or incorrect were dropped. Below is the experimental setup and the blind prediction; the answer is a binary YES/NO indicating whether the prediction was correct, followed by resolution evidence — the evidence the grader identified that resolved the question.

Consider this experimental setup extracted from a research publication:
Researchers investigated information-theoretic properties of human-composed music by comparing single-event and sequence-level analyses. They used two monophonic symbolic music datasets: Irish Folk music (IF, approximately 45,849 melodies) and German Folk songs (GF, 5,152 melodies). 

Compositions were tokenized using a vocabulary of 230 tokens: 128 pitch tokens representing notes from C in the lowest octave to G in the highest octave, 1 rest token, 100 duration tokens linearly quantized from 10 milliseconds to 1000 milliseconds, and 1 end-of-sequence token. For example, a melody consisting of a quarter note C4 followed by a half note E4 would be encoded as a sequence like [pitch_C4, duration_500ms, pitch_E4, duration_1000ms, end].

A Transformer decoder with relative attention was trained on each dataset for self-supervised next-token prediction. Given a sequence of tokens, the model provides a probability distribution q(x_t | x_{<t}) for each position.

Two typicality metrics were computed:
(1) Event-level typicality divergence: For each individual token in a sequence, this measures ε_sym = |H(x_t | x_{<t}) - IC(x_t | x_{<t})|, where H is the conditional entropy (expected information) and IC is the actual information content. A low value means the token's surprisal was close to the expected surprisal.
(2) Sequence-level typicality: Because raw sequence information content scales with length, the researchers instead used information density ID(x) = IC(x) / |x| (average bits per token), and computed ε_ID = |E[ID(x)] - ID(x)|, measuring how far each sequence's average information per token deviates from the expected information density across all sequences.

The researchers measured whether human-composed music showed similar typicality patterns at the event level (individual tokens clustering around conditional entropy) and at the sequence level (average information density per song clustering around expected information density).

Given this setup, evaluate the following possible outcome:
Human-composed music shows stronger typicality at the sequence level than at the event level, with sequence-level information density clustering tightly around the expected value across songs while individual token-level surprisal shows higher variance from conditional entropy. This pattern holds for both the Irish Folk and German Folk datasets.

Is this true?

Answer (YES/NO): NO